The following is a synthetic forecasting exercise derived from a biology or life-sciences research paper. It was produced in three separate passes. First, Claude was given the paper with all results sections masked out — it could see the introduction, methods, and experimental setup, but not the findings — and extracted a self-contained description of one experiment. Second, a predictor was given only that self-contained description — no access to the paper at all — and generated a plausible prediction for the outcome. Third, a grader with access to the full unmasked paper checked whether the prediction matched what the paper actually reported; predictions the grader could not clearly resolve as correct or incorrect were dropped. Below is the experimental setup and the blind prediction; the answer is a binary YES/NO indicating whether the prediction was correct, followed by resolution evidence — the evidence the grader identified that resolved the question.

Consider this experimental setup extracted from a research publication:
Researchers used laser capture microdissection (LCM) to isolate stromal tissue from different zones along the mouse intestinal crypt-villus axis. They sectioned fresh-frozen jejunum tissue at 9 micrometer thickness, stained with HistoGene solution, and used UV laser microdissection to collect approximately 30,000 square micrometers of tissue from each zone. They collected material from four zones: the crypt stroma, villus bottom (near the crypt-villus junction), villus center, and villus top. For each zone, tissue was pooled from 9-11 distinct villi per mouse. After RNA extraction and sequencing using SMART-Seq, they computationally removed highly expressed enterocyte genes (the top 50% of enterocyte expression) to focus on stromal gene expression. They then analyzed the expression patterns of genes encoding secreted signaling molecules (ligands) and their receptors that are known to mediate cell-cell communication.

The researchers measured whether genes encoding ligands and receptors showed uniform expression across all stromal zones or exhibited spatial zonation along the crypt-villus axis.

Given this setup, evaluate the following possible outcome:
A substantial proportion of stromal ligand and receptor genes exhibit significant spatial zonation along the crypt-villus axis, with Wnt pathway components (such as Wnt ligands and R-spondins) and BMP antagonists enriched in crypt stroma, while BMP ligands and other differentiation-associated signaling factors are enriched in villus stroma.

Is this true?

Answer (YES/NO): NO